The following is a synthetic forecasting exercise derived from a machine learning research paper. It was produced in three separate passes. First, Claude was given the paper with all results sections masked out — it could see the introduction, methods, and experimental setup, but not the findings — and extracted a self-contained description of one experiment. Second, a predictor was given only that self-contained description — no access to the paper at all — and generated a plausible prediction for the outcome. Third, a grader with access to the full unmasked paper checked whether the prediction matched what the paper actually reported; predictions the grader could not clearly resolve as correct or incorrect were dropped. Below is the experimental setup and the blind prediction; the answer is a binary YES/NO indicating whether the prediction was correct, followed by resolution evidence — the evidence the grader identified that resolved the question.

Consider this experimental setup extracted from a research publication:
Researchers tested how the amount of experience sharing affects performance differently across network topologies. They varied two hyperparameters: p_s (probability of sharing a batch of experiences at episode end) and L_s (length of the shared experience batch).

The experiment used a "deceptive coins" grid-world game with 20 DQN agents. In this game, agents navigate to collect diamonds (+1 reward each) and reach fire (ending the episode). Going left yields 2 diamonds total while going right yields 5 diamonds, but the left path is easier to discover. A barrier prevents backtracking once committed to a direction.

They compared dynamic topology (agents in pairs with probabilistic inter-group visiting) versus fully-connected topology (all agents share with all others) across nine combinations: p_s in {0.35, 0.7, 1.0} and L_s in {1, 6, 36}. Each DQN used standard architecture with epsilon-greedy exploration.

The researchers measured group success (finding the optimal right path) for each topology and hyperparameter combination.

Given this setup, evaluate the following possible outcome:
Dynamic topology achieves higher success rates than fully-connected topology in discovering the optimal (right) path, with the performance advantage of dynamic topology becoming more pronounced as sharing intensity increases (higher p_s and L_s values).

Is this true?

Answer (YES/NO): NO